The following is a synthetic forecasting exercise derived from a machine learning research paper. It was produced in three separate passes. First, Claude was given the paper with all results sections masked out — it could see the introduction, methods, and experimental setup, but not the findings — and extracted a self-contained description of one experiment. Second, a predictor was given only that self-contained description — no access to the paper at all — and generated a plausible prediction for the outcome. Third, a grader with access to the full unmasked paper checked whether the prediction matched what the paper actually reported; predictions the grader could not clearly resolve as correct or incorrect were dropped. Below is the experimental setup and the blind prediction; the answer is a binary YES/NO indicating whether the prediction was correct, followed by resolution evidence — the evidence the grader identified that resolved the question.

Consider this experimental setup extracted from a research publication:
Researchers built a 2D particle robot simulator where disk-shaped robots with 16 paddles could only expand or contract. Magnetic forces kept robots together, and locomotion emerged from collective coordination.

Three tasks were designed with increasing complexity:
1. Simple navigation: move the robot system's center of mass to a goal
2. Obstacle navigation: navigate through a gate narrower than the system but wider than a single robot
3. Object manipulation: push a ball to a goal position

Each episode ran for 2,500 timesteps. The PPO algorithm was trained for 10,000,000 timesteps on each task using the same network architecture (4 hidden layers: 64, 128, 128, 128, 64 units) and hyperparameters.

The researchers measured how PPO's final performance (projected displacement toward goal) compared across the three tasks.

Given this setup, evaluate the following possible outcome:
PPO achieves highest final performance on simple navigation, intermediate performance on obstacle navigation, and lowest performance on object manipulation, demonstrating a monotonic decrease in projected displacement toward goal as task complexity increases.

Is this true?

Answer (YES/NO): NO